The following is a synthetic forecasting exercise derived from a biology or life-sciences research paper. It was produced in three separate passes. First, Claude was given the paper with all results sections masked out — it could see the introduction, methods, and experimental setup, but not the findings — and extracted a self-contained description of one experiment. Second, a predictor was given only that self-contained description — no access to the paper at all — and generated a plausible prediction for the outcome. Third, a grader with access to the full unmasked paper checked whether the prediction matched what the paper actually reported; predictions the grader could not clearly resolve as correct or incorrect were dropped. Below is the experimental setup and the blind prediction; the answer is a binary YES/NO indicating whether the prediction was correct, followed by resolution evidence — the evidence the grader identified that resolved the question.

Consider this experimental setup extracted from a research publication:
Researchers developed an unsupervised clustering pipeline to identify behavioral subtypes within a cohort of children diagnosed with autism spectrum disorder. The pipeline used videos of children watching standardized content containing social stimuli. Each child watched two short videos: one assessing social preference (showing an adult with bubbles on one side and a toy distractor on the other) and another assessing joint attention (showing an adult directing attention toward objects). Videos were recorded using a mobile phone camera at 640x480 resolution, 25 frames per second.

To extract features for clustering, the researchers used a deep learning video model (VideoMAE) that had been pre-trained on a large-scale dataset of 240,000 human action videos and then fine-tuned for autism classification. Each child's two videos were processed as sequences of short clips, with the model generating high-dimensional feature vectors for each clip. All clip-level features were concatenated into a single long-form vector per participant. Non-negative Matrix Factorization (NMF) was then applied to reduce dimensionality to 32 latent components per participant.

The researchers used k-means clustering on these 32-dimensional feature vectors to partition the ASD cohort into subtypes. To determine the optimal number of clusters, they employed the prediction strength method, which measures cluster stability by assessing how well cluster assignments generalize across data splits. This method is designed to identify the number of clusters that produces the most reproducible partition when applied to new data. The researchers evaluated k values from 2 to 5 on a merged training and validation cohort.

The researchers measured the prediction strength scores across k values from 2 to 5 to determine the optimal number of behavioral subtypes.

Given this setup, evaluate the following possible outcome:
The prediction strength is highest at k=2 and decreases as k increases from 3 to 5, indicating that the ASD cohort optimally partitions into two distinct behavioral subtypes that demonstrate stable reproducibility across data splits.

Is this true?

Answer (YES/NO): NO